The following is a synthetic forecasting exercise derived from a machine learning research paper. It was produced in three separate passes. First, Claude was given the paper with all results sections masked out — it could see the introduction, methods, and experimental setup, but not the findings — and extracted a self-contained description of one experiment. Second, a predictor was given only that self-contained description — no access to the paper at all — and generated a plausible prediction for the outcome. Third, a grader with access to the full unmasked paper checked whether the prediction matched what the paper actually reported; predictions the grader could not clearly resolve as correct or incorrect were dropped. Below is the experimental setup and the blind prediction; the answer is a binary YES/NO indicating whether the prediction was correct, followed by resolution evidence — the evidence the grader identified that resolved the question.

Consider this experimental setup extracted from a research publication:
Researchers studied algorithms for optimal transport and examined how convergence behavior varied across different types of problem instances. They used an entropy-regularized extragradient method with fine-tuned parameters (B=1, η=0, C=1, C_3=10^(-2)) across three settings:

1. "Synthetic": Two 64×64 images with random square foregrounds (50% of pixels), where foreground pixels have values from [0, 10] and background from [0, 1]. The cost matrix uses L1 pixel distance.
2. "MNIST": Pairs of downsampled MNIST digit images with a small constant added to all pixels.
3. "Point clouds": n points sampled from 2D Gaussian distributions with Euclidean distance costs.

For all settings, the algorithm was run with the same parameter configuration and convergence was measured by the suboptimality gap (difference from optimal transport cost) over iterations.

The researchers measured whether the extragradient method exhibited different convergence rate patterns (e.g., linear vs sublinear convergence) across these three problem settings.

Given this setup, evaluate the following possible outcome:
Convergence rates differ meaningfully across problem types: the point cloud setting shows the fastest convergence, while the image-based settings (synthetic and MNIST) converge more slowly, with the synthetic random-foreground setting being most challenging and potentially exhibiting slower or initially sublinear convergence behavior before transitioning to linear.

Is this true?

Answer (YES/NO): NO